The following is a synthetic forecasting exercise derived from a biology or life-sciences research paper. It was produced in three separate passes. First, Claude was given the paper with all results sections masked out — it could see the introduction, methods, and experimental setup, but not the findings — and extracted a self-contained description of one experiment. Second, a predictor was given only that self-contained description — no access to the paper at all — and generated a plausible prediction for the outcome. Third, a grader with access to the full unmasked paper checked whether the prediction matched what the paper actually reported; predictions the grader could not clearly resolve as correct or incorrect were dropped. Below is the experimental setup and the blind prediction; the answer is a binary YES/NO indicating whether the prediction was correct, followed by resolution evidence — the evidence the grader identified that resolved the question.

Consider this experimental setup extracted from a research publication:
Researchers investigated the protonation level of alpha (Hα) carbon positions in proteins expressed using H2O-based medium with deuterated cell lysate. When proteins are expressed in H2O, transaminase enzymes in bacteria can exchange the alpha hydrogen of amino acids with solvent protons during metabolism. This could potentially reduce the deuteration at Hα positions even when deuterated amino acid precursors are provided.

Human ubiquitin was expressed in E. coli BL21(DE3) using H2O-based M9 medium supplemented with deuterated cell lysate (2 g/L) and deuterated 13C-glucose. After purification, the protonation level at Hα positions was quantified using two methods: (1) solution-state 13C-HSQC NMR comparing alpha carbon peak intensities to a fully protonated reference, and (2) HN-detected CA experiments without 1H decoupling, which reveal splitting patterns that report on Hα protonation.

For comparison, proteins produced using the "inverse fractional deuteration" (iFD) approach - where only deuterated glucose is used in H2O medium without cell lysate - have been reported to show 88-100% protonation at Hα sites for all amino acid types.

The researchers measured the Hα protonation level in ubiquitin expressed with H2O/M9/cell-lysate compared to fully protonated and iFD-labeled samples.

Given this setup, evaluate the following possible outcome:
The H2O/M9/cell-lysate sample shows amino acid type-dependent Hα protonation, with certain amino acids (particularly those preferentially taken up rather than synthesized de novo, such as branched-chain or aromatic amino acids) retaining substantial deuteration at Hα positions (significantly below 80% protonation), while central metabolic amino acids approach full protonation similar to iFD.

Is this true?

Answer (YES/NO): NO